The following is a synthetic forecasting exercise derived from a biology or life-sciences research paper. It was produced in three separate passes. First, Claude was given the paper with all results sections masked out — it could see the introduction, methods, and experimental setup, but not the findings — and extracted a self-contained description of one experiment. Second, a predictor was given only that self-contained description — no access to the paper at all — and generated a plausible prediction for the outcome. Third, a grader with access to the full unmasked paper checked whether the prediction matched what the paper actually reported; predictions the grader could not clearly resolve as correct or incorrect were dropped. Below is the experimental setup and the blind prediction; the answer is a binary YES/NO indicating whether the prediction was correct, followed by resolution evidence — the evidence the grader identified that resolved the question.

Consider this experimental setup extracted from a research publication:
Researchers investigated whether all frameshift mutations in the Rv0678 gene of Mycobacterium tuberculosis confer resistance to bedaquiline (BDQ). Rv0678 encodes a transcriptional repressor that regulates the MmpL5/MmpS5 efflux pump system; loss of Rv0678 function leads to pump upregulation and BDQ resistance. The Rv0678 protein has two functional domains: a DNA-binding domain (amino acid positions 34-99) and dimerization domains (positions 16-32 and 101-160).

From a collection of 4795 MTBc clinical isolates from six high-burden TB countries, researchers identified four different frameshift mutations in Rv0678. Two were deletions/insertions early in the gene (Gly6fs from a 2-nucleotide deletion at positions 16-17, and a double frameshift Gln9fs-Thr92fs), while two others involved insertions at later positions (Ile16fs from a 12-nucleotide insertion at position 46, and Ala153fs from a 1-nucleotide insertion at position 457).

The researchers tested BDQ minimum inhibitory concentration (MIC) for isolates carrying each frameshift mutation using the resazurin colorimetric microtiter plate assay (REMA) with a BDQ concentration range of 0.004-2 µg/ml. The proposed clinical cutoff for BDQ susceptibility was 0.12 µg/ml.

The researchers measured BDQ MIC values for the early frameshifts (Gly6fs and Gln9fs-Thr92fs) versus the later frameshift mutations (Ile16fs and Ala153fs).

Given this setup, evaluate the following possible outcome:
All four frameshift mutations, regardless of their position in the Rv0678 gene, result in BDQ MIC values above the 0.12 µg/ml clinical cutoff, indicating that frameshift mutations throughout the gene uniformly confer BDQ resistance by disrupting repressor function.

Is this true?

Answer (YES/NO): NO